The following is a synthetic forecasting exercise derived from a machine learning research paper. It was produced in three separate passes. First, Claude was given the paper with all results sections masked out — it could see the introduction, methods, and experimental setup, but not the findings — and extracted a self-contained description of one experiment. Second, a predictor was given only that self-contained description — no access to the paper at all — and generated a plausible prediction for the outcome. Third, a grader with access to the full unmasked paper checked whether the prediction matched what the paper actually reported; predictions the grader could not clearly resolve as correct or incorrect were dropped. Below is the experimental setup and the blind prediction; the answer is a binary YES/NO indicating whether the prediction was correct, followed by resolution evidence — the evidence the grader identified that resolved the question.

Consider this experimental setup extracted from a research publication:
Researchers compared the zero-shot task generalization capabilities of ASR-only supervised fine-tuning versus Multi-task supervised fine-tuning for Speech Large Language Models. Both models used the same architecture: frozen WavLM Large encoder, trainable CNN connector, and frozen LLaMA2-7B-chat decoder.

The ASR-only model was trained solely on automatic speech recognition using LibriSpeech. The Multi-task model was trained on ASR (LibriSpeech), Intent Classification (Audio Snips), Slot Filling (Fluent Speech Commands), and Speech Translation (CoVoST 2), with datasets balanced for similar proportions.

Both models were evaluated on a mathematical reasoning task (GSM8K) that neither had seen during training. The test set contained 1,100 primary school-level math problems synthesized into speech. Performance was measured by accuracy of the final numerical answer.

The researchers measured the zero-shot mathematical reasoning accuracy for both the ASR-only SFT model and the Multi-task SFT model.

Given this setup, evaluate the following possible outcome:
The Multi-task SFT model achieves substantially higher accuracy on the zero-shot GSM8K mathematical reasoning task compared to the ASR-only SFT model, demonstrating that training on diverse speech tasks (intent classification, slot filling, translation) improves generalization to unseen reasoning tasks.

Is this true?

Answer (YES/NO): NO